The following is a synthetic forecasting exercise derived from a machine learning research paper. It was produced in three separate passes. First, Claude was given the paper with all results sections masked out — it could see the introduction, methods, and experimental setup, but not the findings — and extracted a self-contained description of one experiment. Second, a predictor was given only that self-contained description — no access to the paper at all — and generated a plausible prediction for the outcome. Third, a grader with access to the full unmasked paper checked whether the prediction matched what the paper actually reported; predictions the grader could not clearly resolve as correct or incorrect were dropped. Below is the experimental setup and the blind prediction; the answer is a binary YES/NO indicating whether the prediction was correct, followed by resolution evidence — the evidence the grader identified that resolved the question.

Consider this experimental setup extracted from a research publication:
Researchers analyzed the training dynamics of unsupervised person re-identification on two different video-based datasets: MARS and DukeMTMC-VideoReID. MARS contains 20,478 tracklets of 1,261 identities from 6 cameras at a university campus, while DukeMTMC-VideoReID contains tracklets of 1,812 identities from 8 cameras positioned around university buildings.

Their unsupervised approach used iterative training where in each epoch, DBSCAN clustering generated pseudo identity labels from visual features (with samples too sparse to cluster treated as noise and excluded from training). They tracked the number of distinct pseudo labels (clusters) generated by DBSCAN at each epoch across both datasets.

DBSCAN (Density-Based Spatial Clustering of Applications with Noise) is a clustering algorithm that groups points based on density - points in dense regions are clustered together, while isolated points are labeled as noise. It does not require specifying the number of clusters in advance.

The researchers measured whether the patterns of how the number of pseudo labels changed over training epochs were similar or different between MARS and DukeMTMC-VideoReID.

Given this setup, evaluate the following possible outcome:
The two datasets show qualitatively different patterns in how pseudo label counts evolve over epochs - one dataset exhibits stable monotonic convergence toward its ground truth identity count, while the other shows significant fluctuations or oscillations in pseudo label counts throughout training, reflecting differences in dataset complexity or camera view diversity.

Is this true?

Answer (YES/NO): NO